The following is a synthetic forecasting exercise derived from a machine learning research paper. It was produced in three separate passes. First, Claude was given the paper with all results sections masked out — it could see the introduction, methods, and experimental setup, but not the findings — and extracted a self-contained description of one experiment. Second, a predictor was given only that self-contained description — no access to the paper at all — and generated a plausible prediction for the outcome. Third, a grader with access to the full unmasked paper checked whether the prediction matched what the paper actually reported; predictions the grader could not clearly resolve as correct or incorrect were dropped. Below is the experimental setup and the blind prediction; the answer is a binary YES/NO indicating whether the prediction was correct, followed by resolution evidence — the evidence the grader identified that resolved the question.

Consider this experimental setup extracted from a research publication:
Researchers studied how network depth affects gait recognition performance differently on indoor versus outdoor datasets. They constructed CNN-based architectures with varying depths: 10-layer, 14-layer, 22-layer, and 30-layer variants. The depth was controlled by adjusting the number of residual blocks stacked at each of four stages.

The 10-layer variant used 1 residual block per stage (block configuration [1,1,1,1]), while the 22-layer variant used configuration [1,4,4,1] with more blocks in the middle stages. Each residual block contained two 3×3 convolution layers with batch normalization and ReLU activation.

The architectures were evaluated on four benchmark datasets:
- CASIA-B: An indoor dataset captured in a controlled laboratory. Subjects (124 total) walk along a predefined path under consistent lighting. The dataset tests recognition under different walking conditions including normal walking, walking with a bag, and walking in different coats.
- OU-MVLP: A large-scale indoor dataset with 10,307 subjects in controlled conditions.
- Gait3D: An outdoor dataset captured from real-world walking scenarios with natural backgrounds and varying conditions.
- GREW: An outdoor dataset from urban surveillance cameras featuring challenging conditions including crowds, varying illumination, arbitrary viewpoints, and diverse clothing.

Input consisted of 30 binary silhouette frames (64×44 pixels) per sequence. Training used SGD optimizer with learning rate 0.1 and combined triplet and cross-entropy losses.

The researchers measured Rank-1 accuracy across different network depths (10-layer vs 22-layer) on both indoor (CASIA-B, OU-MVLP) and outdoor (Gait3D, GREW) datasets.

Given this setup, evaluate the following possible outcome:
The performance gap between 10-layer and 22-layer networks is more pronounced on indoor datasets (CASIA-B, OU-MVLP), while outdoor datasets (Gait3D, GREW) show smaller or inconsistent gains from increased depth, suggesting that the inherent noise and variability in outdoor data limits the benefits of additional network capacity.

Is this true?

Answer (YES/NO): NO